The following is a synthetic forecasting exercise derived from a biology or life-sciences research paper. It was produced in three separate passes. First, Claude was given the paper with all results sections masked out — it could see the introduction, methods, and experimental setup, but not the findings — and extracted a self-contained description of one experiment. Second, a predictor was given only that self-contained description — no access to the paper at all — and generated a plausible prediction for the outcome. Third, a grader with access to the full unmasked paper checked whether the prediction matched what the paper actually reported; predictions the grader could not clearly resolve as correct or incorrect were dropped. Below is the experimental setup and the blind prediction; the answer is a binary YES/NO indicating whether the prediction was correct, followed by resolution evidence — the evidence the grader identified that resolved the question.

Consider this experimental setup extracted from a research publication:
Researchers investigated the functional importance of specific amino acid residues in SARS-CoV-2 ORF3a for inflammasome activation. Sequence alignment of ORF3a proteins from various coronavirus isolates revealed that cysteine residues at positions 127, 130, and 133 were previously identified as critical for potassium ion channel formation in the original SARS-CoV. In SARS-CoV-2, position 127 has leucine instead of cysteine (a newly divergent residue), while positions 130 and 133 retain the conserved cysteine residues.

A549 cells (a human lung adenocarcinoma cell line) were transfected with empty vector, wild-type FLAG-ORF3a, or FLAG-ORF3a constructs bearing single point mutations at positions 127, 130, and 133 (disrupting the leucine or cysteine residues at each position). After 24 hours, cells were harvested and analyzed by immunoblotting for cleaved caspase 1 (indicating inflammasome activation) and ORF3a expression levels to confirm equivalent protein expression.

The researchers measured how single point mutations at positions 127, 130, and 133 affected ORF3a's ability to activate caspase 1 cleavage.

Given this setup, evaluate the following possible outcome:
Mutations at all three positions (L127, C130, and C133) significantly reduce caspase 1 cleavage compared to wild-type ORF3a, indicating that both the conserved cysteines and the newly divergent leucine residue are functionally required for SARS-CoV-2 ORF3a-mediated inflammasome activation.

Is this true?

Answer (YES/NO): YES